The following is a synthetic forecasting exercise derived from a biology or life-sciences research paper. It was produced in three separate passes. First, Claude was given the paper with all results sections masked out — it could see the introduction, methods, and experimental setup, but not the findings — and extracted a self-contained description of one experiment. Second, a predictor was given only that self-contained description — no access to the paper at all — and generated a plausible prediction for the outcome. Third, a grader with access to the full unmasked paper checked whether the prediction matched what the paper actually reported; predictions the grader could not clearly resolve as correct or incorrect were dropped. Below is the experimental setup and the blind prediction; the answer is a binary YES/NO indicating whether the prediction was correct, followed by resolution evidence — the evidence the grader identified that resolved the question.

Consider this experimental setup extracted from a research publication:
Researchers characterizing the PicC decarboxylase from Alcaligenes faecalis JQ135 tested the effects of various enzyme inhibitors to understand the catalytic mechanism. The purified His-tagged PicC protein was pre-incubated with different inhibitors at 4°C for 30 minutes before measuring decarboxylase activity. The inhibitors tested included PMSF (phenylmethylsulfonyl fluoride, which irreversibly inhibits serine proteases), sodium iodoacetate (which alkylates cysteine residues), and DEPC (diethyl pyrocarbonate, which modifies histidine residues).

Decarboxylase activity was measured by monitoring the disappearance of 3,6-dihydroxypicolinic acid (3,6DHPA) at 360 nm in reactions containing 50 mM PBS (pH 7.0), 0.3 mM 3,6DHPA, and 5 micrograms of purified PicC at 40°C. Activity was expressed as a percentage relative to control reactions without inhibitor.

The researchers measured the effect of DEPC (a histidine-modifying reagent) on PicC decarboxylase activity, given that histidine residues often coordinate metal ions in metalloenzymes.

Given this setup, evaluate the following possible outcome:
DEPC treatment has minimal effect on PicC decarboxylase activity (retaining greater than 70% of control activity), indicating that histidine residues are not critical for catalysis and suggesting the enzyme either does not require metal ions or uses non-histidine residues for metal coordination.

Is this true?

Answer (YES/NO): NO